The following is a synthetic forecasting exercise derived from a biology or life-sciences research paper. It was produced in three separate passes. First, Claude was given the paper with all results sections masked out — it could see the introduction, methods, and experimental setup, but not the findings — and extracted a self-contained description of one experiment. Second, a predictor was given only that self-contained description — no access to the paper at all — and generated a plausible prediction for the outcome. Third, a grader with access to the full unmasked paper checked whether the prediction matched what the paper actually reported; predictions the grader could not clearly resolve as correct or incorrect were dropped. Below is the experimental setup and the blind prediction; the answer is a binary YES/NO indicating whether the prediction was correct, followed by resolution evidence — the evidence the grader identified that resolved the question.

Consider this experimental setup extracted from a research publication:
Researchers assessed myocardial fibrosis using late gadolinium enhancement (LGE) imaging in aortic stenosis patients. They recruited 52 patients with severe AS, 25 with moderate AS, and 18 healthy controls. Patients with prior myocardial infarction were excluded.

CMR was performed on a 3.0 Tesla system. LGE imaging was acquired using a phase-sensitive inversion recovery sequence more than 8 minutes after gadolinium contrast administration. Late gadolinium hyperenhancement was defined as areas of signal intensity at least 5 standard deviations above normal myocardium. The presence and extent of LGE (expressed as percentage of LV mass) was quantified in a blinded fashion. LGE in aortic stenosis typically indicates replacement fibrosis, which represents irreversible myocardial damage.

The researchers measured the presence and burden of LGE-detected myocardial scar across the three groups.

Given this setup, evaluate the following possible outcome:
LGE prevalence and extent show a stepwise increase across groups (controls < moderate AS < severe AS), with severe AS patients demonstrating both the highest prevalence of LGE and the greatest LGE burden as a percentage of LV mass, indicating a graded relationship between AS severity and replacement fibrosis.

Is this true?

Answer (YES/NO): NO